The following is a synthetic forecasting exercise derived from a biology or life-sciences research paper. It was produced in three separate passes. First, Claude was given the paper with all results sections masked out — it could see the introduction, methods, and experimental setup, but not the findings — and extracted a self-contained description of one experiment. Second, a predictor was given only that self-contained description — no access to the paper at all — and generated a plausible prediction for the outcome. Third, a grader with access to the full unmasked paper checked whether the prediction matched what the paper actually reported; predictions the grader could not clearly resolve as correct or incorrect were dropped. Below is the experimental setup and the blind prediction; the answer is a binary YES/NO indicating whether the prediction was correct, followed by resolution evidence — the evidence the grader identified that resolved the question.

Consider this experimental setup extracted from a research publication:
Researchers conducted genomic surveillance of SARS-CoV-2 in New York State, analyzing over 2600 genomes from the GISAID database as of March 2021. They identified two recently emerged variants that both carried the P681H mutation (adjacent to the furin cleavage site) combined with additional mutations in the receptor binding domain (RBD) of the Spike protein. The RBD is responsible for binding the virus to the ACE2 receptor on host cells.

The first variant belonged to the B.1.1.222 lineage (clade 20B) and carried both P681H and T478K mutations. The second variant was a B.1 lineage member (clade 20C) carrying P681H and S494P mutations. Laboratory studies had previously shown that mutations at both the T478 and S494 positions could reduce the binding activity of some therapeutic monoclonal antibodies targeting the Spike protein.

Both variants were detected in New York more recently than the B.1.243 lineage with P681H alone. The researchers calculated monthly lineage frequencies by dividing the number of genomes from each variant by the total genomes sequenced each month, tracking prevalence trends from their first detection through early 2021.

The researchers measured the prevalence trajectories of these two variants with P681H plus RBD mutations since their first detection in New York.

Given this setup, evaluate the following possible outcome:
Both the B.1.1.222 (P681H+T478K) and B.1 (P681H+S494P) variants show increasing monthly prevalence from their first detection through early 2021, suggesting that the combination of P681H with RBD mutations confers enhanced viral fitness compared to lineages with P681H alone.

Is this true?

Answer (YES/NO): YES